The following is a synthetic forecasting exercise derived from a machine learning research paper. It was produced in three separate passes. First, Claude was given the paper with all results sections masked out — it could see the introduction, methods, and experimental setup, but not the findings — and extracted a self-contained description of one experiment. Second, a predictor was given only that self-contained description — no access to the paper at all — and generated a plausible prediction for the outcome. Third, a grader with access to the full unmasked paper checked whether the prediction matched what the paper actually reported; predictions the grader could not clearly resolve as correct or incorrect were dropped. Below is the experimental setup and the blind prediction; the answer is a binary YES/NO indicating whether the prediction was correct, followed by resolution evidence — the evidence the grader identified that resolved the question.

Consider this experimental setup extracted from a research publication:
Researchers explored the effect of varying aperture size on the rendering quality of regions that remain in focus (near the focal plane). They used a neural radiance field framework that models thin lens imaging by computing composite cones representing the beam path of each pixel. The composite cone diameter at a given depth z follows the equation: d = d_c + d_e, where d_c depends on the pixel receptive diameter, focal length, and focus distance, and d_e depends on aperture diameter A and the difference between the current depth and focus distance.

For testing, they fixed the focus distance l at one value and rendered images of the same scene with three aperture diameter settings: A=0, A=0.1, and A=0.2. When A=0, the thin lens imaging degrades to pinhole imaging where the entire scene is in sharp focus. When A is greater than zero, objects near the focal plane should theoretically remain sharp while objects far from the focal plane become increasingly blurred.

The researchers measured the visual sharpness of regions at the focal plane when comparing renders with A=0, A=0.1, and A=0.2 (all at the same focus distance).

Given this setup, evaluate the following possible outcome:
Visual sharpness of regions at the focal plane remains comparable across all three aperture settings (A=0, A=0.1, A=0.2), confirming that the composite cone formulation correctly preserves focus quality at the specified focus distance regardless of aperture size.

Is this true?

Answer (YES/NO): YES